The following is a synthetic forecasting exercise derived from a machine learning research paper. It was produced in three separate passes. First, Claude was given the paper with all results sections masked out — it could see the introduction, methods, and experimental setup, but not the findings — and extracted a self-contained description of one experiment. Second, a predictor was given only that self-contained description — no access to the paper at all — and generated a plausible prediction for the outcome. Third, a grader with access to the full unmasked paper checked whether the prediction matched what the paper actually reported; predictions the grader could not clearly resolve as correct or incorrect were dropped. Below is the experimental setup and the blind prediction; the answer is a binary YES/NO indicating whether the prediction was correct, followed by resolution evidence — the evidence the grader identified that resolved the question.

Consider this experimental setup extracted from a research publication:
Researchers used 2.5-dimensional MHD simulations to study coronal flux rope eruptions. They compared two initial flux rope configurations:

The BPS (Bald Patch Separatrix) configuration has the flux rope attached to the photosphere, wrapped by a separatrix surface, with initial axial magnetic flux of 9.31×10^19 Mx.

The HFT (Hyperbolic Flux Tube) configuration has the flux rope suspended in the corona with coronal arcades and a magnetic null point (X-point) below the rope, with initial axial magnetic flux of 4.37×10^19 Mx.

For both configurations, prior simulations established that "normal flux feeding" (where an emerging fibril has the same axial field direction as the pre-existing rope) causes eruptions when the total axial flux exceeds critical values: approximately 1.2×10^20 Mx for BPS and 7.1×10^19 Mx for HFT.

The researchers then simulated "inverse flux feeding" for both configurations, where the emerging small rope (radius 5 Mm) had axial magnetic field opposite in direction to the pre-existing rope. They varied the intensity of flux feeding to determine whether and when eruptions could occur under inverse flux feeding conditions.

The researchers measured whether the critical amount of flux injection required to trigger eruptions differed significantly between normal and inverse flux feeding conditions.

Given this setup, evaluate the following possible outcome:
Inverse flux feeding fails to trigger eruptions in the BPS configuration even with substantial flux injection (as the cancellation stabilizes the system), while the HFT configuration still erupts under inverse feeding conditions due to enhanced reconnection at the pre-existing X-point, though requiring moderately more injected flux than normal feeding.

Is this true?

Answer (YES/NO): NO